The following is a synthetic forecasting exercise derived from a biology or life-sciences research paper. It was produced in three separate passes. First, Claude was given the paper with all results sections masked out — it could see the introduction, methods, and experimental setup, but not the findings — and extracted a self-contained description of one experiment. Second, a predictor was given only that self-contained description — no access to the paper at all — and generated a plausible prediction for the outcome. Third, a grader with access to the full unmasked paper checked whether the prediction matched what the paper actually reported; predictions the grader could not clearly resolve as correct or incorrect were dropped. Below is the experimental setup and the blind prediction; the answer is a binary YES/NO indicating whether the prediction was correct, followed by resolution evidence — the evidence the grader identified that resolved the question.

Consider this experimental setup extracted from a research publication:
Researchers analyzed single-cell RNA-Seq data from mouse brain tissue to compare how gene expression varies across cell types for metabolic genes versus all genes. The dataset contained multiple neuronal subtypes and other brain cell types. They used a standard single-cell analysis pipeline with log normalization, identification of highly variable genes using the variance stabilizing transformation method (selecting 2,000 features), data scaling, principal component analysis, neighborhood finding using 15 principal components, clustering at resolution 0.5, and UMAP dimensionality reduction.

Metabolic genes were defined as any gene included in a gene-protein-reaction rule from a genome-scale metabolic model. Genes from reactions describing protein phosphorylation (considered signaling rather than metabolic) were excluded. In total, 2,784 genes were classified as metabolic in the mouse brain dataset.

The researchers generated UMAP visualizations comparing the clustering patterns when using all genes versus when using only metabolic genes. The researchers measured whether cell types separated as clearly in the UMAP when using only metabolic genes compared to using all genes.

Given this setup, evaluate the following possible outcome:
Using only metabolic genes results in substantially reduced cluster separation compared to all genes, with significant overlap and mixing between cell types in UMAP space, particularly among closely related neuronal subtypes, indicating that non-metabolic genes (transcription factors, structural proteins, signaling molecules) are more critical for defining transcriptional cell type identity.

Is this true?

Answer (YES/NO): NO